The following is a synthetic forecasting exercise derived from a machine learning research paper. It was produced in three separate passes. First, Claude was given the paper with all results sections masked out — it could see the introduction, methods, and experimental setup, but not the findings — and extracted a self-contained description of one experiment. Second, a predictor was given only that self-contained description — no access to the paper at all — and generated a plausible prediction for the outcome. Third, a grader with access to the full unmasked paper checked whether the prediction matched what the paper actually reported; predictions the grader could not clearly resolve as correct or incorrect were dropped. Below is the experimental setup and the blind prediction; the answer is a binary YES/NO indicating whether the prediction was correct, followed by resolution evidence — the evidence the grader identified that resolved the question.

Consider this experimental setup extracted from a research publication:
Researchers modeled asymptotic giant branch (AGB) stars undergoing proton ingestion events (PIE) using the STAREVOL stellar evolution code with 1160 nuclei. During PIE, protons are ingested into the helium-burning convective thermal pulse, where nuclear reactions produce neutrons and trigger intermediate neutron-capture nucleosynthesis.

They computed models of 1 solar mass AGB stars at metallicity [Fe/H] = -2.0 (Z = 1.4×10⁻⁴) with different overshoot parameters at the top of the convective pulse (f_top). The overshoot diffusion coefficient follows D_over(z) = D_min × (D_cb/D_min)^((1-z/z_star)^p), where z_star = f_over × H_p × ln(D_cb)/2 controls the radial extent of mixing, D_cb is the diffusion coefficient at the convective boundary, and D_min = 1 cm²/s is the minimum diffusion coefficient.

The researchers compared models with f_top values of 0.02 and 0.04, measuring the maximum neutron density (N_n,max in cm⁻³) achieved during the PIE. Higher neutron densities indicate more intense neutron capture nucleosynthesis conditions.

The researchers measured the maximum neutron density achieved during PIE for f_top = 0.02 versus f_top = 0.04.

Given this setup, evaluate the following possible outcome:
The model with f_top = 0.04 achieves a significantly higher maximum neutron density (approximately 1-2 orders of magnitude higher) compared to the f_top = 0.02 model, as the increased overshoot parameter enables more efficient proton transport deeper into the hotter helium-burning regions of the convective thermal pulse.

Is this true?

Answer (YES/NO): NO